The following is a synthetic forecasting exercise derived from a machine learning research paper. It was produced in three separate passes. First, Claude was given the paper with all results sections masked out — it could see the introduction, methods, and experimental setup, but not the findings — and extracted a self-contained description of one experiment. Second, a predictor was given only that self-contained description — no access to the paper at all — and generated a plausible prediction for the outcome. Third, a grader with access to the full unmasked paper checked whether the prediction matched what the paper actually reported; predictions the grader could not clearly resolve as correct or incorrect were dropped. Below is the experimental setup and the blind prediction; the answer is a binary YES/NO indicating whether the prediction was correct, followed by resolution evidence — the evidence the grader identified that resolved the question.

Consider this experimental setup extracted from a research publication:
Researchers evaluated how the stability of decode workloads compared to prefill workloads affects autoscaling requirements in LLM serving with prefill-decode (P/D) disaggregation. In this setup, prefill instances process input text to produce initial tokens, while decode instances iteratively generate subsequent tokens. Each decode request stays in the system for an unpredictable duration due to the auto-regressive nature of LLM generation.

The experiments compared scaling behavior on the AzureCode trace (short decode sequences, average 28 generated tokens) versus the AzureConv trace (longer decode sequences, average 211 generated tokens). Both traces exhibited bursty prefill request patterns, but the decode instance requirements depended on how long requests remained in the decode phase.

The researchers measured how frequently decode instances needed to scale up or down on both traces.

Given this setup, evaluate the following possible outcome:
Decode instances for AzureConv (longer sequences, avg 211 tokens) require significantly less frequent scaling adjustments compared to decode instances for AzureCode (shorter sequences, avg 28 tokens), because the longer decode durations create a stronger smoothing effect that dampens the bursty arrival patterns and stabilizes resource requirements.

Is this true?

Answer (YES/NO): YES